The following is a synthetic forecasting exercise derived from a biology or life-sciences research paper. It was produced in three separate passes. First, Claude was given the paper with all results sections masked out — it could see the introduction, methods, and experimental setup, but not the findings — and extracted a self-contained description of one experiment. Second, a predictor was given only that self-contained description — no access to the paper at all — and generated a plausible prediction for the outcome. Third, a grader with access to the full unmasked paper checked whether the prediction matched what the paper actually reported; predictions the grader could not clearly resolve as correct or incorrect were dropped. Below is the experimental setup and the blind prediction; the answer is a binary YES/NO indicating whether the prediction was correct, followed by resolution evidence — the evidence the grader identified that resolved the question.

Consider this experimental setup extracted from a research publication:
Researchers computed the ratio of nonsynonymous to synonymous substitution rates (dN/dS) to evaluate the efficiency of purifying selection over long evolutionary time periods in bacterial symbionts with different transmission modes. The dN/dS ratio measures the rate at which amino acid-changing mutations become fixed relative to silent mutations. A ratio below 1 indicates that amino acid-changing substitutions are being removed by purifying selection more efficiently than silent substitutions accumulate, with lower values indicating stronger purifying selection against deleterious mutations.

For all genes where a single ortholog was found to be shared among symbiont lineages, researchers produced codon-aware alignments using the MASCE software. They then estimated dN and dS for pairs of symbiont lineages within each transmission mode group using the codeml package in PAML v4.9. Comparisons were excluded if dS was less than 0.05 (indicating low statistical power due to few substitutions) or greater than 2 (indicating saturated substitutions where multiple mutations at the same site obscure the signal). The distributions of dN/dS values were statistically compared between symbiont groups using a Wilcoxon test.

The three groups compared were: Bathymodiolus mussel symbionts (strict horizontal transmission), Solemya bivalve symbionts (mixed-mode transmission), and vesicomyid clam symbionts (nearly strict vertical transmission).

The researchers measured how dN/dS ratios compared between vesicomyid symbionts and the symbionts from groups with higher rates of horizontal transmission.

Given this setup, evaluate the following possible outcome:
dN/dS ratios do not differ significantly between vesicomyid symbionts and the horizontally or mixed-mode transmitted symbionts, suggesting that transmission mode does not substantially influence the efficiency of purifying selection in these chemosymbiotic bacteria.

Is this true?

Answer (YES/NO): NO